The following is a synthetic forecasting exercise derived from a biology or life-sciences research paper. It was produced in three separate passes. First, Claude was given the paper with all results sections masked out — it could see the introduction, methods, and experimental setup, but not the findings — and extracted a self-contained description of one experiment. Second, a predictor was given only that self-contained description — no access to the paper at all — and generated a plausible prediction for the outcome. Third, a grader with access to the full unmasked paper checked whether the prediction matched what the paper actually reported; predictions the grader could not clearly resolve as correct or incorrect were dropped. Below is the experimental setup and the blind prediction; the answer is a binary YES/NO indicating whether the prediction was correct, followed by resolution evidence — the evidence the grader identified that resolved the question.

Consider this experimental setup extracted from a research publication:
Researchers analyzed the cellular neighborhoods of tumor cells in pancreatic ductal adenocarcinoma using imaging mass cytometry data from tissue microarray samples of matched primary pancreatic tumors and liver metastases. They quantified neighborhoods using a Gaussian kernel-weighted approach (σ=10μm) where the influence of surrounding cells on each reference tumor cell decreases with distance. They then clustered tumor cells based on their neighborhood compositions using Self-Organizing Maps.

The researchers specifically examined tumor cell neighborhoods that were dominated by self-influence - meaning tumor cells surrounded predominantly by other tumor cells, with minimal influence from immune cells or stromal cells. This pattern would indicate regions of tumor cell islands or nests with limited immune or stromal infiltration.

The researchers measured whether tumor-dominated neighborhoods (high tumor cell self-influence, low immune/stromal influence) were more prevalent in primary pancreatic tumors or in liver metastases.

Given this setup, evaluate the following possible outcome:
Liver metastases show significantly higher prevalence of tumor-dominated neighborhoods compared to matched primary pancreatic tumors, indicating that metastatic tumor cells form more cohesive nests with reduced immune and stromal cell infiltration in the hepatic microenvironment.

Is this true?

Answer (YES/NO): NO